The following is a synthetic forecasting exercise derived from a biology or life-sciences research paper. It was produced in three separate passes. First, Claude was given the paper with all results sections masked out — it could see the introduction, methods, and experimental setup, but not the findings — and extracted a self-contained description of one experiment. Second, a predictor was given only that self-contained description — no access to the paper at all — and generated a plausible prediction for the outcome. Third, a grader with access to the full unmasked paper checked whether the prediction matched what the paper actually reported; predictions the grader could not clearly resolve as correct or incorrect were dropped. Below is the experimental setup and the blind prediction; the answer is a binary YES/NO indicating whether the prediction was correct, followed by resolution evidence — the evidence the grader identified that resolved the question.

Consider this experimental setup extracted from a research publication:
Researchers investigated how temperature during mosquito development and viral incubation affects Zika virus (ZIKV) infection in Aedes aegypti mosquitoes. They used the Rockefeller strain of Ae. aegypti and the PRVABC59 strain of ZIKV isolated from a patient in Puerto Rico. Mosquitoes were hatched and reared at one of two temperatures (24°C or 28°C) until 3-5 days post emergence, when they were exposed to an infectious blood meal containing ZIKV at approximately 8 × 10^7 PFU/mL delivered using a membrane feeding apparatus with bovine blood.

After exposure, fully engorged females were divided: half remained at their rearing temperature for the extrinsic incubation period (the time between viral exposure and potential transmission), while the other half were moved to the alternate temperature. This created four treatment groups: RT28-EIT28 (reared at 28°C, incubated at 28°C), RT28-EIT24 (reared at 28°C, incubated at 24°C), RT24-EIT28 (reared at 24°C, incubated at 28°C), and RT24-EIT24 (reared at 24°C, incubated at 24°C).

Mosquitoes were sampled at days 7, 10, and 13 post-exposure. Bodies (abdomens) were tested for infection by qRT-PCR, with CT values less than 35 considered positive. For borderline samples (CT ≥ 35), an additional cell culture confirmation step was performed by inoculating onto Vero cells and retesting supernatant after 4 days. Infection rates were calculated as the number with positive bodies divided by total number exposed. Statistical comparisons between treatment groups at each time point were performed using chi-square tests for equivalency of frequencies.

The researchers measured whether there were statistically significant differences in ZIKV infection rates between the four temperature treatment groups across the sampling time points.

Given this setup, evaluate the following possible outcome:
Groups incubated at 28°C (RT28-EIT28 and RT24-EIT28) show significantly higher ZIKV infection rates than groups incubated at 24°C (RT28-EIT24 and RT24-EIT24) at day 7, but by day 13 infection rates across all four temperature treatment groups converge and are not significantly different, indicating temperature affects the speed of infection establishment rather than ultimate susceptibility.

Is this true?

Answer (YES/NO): NO